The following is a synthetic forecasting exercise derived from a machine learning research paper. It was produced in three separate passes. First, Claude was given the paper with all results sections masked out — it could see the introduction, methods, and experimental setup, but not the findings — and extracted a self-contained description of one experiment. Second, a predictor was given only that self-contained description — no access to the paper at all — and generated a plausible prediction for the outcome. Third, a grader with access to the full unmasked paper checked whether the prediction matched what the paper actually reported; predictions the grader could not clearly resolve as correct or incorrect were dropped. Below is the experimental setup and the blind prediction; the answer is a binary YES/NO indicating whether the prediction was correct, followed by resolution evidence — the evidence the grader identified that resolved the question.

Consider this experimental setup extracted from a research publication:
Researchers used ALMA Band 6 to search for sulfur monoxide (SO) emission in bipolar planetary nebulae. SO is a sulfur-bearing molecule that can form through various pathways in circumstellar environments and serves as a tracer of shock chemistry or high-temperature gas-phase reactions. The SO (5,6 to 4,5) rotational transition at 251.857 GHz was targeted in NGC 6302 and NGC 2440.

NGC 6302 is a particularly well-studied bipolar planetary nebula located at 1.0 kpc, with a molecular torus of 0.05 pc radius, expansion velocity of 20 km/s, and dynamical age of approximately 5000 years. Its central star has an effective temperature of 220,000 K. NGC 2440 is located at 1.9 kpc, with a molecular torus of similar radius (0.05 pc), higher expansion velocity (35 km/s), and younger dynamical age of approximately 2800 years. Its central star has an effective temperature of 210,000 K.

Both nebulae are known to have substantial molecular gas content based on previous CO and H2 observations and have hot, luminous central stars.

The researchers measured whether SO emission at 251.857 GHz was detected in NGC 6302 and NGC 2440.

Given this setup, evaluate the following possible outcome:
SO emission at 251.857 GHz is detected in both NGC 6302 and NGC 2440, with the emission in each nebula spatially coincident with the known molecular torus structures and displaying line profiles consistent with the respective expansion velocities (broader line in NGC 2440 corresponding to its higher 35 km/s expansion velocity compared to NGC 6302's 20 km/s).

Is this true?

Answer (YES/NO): NO